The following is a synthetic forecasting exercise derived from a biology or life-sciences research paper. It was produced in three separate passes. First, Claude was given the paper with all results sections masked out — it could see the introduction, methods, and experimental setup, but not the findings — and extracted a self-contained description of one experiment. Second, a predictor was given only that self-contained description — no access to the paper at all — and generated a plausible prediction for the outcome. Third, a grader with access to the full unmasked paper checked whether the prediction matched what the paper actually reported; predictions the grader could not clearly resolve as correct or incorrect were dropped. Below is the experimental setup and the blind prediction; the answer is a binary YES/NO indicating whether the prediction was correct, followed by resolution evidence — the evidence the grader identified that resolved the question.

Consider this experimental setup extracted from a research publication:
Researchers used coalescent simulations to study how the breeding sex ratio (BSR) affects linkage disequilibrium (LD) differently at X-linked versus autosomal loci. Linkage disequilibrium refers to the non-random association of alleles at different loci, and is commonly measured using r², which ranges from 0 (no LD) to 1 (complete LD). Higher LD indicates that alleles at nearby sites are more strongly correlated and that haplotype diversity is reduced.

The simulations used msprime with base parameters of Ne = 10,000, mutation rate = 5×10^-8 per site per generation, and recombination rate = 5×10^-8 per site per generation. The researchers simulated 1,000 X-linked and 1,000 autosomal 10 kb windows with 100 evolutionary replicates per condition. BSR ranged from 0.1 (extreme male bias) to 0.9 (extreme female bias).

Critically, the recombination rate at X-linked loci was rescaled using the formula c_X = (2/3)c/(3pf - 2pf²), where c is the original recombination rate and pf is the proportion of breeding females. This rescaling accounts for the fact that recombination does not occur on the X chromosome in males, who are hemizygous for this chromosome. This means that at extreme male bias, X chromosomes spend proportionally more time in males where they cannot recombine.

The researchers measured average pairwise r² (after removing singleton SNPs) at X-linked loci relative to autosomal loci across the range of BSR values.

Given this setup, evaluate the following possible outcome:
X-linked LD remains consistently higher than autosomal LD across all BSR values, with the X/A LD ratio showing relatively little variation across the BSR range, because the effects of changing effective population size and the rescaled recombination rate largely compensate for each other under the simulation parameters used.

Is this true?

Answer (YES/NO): NO